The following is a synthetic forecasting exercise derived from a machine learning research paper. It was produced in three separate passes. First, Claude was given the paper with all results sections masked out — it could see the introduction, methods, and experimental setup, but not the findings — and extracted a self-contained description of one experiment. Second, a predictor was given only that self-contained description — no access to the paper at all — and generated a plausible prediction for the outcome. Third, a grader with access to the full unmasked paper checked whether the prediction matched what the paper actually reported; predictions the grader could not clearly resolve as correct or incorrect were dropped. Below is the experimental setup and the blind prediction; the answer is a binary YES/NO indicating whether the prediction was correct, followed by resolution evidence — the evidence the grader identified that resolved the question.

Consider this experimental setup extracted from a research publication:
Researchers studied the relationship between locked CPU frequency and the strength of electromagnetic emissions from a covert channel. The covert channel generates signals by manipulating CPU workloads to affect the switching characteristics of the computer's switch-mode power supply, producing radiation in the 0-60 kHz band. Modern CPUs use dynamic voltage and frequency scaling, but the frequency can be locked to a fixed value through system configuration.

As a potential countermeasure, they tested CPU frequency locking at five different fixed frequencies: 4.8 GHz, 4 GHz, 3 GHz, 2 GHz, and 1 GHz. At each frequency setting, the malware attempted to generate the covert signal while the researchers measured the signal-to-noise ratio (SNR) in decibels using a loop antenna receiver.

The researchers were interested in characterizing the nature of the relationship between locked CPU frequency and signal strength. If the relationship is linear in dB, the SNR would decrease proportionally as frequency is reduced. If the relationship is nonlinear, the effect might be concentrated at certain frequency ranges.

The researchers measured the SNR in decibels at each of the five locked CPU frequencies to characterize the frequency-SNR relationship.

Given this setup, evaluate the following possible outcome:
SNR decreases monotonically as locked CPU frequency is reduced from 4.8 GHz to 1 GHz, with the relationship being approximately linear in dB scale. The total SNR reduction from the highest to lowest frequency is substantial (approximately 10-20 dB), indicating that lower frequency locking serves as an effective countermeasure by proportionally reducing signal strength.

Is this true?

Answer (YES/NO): NO